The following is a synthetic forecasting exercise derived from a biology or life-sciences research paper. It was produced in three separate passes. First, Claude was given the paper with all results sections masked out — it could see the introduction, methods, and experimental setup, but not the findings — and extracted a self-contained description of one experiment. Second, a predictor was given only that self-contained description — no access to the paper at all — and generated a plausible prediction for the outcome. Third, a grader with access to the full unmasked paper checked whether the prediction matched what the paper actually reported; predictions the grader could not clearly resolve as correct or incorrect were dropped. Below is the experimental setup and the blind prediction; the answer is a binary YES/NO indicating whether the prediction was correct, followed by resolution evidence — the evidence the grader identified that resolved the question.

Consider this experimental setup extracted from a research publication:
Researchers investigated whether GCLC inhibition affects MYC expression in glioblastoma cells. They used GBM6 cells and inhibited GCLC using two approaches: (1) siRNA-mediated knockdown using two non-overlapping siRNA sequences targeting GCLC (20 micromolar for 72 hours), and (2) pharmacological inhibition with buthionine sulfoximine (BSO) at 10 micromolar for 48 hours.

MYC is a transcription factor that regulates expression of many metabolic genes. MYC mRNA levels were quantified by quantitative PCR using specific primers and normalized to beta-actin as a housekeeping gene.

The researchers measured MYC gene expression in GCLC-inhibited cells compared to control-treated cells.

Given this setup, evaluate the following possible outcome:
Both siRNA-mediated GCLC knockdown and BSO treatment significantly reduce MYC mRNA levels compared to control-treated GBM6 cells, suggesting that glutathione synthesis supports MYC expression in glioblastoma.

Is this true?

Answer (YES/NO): NO